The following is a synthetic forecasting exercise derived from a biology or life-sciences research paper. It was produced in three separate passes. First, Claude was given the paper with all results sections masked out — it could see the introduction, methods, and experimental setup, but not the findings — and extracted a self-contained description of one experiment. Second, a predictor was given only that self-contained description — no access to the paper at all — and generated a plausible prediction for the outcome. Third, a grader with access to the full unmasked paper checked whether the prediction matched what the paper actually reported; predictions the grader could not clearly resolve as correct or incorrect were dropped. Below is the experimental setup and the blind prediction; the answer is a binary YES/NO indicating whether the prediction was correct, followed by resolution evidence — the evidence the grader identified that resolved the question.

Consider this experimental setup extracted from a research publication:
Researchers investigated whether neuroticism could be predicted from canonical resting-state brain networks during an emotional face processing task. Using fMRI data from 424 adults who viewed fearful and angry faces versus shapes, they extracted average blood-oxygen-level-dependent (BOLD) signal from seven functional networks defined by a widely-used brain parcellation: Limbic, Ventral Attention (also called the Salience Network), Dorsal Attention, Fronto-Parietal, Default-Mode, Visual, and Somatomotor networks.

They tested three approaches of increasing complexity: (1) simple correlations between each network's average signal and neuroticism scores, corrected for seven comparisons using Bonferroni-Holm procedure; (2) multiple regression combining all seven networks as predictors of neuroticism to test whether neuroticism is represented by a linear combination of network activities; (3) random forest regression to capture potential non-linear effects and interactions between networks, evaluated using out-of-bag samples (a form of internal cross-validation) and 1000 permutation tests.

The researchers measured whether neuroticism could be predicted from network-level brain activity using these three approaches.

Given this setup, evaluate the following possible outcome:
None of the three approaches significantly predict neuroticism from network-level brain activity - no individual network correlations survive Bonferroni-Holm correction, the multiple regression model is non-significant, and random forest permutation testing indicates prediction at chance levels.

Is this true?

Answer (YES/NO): YES